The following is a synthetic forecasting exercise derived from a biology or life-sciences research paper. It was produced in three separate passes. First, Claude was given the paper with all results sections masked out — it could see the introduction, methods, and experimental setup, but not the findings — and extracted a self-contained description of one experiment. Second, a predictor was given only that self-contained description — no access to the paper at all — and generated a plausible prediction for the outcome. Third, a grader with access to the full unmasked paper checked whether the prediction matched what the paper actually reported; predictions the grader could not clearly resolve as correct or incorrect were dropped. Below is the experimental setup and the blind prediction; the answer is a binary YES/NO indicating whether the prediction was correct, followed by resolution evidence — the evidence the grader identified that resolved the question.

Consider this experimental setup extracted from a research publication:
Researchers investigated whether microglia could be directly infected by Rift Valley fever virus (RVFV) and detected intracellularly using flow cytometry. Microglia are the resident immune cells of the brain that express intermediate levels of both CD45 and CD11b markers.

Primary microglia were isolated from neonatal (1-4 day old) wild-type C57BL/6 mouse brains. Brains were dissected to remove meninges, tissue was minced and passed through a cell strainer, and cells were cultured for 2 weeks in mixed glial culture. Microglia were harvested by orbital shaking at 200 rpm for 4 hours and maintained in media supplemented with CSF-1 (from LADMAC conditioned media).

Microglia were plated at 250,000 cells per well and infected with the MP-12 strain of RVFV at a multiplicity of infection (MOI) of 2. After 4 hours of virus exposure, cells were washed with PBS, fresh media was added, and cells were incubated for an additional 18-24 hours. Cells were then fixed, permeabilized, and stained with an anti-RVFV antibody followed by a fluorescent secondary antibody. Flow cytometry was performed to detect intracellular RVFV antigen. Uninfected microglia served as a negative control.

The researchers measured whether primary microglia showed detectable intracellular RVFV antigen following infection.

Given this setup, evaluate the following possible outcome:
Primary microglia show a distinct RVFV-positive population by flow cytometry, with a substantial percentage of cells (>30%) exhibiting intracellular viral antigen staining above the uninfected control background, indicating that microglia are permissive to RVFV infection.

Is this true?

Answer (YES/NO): YES